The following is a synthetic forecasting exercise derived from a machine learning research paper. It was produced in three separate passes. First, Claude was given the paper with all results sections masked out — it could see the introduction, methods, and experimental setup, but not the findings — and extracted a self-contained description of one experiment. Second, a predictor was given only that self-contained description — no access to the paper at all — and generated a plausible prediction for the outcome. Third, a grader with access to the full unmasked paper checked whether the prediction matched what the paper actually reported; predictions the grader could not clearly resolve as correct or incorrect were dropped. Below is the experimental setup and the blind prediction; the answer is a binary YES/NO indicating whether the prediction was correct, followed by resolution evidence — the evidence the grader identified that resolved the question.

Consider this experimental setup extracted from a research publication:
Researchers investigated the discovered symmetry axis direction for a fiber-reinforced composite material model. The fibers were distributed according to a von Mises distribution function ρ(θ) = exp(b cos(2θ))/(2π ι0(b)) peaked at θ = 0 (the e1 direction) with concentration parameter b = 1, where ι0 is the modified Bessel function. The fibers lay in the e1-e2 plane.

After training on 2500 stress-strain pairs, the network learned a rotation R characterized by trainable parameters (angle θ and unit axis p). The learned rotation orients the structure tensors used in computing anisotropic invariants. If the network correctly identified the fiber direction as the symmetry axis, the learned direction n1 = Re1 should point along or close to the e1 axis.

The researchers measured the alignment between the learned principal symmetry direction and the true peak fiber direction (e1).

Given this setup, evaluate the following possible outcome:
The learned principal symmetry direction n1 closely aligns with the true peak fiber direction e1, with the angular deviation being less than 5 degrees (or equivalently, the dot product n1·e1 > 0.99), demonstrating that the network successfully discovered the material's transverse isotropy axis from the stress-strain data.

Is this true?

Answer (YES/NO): NO